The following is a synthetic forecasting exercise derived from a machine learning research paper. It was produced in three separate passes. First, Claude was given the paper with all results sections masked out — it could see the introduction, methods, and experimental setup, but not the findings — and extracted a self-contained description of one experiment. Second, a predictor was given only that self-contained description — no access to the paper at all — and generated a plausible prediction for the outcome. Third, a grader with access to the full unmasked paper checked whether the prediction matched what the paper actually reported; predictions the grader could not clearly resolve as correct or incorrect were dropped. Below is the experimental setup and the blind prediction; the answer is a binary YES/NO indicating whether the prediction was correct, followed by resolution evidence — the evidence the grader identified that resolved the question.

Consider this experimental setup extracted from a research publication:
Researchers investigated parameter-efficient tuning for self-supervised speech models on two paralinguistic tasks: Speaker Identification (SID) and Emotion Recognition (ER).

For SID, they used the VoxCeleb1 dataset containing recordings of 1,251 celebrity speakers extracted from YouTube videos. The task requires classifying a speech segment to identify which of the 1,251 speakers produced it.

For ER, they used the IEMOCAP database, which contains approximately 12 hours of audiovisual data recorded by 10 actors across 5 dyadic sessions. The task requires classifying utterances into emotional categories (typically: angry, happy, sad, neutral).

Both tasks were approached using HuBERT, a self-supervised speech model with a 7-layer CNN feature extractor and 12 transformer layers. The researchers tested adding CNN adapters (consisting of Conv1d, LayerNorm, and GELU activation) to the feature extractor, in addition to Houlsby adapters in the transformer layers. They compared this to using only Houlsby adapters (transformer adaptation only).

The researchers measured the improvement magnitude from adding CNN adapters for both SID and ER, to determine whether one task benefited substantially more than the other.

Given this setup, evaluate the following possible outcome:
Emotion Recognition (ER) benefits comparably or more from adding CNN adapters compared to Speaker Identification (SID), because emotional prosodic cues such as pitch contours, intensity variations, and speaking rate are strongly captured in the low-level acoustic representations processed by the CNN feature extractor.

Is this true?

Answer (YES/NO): YES